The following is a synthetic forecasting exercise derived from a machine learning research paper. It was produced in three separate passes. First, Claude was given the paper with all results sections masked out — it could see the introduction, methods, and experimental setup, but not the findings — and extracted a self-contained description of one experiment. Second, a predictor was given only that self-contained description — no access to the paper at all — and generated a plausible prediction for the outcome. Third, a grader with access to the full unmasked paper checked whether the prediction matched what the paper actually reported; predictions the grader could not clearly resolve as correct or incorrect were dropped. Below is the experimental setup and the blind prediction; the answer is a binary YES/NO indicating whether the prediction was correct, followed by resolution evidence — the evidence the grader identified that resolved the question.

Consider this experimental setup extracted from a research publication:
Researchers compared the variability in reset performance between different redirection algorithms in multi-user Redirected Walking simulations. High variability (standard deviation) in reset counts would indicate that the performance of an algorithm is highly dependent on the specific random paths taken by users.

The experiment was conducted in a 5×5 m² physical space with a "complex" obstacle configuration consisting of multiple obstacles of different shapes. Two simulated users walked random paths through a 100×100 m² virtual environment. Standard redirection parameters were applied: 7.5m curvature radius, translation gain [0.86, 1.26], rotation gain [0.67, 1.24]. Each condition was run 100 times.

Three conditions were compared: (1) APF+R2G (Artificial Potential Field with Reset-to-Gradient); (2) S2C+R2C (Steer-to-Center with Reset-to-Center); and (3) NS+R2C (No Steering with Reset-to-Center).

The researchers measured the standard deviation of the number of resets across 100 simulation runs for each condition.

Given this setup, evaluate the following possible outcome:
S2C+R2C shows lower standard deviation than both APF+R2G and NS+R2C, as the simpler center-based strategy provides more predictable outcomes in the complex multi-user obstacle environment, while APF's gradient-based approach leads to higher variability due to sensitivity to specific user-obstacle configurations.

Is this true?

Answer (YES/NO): NO